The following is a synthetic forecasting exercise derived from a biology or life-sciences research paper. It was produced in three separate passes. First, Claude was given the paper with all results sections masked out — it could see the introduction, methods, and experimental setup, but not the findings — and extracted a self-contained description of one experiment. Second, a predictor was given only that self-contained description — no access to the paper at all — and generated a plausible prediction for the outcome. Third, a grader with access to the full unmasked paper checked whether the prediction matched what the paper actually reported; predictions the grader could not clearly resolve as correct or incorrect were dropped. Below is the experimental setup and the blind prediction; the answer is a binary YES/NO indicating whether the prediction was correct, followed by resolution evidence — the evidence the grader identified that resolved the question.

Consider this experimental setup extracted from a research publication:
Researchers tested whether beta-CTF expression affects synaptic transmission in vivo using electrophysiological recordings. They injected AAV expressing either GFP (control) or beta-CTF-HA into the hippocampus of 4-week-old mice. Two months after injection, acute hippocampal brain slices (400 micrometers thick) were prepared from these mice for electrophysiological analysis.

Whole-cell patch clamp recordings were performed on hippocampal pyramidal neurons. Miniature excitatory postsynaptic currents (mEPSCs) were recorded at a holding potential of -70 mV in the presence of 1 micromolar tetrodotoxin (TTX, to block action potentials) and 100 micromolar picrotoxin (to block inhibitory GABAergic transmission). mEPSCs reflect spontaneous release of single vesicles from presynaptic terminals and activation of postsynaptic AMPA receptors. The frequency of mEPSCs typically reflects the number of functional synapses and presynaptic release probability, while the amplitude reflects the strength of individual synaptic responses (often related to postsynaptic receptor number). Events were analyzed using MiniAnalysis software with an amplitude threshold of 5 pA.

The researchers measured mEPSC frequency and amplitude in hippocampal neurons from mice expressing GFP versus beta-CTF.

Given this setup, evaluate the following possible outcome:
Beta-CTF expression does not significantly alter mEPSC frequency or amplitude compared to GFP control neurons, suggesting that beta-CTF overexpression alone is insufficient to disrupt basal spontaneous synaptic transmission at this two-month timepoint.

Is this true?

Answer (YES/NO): NO